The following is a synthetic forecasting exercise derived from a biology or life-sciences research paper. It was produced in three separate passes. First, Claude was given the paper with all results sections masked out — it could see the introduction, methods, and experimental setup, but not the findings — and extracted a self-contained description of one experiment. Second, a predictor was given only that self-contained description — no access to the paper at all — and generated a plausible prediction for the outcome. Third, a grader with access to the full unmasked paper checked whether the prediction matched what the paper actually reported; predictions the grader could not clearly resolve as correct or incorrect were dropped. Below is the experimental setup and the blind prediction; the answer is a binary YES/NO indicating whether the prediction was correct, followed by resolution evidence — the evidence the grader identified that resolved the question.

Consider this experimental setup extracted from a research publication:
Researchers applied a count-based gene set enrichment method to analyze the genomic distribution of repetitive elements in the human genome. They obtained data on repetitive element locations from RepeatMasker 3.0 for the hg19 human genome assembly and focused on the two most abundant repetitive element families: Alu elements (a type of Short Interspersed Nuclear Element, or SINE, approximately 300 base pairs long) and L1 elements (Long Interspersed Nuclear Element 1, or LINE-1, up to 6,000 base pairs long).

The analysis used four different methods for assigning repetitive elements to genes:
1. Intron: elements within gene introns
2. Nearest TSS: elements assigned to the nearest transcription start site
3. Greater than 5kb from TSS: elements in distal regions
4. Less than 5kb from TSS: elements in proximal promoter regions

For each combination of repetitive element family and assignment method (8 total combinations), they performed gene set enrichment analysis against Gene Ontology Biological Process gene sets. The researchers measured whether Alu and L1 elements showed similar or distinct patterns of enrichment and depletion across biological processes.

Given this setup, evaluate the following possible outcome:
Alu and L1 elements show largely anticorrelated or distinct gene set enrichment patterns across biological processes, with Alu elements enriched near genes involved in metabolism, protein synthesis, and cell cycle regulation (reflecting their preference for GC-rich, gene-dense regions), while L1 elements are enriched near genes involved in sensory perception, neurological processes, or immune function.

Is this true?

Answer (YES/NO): NO